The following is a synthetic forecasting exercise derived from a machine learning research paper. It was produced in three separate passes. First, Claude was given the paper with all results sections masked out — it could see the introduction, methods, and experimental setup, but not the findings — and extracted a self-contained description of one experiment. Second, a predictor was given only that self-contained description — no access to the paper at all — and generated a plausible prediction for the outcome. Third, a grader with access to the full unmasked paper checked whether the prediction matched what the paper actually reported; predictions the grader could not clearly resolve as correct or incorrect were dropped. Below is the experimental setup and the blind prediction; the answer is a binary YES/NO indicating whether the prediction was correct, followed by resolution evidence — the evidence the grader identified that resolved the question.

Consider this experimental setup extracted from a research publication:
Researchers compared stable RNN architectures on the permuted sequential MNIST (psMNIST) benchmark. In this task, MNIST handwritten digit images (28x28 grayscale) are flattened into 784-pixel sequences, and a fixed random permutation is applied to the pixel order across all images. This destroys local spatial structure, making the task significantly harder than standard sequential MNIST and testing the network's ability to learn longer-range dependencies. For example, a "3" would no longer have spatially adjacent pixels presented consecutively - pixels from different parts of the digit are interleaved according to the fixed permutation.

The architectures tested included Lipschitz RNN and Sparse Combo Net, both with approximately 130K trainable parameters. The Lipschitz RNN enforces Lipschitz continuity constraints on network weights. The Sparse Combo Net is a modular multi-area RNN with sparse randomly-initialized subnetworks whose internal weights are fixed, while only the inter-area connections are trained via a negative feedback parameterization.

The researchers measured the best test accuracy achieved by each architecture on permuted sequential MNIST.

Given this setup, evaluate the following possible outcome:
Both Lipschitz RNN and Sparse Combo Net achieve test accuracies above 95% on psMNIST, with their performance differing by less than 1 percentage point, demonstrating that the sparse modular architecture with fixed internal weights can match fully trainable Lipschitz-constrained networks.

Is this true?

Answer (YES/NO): YES